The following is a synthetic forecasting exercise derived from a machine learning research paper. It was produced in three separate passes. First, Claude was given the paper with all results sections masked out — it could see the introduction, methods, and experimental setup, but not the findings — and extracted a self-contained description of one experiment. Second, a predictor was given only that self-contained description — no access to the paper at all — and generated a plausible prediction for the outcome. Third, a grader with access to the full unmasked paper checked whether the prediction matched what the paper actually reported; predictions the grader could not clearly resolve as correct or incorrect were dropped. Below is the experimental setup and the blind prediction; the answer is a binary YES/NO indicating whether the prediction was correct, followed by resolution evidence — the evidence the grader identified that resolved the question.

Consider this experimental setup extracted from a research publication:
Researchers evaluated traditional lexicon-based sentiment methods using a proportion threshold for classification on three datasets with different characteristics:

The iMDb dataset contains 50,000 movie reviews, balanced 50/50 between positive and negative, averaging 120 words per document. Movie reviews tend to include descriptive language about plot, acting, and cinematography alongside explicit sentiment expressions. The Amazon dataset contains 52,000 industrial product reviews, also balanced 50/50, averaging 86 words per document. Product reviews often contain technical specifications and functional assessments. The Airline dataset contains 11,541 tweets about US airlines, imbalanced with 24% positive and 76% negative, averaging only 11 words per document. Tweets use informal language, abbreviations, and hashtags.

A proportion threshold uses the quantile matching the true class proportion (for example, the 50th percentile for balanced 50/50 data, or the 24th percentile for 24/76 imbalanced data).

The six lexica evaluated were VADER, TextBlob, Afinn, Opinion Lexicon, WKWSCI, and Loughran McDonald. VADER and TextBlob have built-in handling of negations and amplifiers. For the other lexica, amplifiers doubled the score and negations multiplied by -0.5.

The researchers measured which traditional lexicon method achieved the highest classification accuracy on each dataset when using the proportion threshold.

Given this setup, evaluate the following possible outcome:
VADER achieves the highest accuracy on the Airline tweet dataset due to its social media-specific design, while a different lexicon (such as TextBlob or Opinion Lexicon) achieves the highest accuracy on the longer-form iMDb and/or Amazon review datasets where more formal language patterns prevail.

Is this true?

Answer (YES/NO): YES